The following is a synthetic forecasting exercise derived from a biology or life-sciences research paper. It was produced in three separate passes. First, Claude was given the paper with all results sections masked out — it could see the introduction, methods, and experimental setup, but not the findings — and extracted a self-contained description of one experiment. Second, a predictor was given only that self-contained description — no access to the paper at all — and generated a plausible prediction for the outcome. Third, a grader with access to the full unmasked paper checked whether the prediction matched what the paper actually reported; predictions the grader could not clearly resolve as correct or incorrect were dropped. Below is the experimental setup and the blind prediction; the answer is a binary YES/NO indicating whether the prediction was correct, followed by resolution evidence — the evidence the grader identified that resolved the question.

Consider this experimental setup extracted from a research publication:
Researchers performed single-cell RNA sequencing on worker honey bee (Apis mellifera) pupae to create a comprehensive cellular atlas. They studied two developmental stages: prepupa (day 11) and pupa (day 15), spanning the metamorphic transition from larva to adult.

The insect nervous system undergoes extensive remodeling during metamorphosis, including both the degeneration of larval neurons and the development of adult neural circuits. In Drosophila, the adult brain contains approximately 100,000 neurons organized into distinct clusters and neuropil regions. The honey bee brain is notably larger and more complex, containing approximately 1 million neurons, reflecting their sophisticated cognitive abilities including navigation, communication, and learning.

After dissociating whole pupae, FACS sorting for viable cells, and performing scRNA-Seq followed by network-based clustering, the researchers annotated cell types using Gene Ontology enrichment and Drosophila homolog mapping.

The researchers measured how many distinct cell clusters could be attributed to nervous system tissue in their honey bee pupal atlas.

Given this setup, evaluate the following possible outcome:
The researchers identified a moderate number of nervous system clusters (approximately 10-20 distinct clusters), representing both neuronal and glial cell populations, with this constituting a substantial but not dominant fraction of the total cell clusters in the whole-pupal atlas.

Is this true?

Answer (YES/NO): NO